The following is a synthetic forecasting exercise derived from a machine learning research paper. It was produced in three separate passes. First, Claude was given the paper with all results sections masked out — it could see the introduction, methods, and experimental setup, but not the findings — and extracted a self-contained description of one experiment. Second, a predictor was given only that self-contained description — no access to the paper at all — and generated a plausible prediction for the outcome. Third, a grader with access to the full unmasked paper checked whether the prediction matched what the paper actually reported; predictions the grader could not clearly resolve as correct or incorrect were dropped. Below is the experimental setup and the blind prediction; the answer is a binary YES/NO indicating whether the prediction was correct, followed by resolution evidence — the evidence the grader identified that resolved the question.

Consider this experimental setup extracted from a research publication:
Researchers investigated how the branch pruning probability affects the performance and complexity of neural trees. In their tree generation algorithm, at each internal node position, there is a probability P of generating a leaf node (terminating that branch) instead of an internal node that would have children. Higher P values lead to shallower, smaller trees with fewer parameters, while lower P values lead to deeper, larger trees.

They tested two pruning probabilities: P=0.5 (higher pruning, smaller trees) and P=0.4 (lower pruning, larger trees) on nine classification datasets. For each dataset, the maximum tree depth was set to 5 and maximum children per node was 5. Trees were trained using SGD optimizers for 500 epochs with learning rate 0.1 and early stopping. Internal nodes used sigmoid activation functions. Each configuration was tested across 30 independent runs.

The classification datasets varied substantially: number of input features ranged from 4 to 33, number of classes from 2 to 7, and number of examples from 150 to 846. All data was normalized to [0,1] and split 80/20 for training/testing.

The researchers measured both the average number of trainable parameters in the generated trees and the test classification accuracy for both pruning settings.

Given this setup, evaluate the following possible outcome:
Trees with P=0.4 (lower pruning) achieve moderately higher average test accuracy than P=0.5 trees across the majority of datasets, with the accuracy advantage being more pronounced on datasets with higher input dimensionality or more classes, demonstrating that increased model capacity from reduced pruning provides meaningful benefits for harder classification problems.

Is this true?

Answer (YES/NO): NO